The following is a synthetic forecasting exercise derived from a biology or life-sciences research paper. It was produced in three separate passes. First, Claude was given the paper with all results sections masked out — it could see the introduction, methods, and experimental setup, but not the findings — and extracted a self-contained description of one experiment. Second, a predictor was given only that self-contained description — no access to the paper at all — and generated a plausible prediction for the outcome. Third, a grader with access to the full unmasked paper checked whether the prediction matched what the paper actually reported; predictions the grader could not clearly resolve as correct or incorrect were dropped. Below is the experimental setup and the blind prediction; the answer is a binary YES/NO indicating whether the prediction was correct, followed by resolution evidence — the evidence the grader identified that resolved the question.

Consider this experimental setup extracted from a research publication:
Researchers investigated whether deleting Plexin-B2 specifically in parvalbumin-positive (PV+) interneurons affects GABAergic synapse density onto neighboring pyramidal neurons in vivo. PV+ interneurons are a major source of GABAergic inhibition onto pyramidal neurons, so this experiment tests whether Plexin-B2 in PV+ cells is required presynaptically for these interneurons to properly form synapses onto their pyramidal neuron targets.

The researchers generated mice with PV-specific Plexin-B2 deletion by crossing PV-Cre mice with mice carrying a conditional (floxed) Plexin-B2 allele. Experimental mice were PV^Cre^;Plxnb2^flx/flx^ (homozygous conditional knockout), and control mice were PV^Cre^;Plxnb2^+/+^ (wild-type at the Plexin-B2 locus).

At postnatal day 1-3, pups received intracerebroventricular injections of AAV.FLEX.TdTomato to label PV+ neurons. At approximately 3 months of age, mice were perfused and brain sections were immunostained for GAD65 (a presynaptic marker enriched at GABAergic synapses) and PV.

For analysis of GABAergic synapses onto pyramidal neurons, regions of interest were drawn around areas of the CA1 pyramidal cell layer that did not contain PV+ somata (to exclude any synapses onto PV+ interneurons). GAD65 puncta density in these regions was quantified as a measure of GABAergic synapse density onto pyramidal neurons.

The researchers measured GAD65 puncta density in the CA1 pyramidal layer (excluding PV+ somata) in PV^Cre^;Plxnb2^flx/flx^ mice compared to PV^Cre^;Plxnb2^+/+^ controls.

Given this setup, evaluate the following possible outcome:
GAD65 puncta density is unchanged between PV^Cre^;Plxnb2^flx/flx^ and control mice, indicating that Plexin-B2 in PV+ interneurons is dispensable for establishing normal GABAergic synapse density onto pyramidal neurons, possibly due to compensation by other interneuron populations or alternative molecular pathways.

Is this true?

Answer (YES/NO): NO